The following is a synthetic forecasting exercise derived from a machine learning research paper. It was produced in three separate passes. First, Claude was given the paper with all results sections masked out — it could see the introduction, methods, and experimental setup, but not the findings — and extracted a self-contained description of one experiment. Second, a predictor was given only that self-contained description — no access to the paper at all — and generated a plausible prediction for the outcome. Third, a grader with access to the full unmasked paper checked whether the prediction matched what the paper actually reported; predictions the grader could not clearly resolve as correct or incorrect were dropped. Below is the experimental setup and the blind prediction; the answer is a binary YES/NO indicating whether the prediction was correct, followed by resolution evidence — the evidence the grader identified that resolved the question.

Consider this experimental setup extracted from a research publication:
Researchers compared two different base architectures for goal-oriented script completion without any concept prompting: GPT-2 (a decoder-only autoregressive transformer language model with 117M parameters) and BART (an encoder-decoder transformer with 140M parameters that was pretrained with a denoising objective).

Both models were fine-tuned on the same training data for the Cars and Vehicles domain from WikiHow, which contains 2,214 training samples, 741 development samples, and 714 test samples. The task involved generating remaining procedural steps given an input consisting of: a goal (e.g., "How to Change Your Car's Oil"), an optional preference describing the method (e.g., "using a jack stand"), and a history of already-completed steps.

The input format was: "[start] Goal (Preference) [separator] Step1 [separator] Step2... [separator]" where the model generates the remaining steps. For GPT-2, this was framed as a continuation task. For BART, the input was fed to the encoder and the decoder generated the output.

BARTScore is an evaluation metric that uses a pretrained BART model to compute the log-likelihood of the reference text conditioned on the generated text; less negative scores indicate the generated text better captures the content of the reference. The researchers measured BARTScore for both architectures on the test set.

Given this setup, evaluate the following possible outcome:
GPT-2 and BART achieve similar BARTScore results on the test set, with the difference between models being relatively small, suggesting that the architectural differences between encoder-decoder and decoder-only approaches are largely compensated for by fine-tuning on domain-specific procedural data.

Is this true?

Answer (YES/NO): YES